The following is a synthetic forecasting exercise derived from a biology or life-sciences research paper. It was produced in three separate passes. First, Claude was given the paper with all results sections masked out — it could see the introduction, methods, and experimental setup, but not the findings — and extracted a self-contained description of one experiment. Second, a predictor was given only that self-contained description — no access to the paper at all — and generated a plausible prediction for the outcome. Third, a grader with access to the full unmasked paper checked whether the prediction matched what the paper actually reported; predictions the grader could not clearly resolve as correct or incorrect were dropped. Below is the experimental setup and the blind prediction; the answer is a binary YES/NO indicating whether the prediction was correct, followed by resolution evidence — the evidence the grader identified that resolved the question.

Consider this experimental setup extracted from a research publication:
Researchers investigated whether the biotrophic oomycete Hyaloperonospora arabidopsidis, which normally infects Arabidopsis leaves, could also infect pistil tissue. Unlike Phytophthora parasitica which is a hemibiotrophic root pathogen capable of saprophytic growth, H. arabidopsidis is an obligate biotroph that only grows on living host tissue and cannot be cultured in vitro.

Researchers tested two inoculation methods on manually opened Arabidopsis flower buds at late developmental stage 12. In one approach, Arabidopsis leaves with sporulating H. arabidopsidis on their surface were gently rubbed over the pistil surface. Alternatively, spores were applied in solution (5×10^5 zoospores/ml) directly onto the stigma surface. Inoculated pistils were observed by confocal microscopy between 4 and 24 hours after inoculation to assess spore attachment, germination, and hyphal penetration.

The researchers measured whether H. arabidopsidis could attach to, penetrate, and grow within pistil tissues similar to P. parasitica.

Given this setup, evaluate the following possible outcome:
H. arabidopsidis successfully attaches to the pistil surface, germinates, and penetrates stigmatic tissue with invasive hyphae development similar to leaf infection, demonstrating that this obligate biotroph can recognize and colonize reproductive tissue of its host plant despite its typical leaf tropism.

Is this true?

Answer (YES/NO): NO